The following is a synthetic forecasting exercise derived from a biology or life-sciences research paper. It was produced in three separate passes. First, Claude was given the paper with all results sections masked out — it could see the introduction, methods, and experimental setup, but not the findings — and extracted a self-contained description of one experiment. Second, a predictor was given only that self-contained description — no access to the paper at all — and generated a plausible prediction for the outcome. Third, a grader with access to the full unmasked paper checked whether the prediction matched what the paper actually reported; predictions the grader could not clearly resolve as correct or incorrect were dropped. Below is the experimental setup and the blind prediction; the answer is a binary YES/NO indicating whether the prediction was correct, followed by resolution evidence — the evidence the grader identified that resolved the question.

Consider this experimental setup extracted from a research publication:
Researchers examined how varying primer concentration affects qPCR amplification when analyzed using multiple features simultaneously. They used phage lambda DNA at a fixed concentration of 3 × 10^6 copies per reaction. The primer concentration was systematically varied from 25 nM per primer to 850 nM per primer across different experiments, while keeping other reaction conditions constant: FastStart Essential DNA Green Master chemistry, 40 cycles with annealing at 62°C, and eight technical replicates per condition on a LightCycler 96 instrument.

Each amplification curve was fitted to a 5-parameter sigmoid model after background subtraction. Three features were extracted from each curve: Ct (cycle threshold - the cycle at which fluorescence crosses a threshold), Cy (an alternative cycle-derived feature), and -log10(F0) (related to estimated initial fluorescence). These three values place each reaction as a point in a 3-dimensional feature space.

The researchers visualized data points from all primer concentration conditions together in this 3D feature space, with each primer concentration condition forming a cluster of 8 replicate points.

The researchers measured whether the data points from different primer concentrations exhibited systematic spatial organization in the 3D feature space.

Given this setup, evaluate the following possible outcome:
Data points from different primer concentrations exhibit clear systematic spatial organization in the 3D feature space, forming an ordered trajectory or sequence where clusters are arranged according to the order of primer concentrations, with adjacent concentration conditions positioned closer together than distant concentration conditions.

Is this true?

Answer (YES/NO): YES